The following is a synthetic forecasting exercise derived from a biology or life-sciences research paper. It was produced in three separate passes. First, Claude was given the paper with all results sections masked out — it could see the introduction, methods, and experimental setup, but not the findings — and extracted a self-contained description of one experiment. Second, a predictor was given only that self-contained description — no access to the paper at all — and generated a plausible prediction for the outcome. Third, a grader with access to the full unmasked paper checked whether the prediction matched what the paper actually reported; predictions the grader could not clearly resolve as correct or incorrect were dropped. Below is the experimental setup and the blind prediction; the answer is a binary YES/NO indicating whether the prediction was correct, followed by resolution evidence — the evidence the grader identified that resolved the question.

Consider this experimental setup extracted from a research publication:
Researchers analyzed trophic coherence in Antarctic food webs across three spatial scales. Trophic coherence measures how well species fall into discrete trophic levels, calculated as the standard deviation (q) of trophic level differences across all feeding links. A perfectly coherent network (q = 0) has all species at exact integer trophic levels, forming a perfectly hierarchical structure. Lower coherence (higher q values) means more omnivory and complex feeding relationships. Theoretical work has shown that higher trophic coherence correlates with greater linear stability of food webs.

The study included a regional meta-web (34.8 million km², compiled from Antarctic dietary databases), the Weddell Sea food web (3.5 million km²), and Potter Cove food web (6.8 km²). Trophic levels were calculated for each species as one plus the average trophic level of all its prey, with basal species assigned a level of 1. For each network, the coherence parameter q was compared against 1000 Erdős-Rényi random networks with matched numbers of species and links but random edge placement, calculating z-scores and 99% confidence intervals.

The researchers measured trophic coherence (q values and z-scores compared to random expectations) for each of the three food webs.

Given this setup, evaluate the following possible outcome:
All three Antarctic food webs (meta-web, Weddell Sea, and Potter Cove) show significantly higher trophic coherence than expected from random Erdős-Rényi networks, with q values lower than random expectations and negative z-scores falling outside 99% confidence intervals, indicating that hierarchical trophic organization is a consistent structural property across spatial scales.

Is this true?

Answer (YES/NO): YES